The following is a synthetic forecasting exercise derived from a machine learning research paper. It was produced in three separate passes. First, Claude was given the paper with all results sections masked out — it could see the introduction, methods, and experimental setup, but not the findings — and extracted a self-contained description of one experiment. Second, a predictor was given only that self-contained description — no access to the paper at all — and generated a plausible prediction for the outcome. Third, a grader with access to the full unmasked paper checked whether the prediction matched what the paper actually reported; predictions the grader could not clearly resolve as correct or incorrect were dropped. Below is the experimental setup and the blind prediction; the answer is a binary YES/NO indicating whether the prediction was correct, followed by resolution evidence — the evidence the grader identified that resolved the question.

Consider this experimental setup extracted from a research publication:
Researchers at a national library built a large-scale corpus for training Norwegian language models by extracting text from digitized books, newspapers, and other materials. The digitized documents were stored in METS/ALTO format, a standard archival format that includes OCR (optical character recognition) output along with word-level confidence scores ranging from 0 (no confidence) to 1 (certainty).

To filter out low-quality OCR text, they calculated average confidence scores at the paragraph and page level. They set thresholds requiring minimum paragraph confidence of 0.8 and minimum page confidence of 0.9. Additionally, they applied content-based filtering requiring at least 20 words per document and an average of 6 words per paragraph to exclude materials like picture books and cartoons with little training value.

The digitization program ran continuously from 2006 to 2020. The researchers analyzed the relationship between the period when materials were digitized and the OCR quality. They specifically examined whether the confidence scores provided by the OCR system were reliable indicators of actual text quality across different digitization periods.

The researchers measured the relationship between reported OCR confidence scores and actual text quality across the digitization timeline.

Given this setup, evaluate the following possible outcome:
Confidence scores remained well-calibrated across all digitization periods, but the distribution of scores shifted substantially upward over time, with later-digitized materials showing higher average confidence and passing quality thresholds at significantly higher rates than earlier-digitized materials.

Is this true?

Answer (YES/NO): NO